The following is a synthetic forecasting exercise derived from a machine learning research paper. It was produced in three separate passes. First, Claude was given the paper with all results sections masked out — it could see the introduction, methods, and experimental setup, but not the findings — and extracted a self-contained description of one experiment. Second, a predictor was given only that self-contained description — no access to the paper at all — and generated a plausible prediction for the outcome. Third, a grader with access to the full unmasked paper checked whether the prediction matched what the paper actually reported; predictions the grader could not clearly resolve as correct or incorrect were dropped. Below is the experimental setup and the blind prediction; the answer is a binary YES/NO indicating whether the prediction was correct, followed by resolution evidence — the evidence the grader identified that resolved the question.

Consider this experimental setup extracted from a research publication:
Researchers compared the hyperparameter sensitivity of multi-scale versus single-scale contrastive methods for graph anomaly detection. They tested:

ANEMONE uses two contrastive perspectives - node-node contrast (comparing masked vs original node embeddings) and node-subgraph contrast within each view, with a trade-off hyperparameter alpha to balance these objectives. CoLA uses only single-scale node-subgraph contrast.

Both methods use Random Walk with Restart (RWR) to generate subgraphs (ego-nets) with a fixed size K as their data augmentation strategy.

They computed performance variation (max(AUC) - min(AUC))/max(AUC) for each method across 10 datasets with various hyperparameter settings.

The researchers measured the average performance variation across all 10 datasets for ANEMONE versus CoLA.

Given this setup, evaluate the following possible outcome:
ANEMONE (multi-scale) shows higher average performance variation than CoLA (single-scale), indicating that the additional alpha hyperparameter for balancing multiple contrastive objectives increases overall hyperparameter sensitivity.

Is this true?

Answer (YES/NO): YES